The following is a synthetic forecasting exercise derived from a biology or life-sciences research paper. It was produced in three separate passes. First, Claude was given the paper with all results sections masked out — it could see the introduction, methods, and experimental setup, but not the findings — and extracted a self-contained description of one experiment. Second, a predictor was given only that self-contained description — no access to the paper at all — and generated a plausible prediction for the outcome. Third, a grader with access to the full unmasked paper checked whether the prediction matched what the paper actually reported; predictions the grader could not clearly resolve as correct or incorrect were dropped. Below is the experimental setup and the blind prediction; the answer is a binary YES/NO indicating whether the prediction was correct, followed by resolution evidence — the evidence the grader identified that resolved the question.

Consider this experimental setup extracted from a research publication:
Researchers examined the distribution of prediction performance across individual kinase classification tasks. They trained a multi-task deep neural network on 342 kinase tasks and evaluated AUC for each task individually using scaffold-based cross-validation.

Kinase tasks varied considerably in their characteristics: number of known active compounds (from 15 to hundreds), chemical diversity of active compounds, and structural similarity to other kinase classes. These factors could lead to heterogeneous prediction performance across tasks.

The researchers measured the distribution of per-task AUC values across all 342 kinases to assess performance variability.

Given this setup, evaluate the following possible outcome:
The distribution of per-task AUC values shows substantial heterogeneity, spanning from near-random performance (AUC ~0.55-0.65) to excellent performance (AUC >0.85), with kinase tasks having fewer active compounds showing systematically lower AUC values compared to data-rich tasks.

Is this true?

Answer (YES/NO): NO